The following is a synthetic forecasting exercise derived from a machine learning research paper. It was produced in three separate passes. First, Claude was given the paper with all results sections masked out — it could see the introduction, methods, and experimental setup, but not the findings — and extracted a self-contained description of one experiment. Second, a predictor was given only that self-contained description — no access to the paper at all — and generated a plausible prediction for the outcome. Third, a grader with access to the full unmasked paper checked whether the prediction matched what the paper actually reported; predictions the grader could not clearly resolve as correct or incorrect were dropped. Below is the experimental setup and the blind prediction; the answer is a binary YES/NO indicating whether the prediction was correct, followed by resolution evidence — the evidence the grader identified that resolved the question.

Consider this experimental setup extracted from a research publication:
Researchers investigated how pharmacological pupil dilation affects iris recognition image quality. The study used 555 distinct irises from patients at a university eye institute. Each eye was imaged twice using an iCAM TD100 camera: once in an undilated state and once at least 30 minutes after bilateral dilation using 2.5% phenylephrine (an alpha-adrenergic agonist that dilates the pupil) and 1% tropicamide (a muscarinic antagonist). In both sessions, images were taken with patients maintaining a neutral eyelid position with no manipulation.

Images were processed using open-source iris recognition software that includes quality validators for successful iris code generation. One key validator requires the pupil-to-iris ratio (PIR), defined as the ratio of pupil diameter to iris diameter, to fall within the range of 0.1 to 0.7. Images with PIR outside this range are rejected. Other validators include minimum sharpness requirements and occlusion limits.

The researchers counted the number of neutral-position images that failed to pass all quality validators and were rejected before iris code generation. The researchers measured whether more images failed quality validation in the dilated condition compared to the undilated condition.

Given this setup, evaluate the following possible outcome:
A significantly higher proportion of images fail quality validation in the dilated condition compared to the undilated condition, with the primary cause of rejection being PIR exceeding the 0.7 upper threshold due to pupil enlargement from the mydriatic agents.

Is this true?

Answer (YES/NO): NO